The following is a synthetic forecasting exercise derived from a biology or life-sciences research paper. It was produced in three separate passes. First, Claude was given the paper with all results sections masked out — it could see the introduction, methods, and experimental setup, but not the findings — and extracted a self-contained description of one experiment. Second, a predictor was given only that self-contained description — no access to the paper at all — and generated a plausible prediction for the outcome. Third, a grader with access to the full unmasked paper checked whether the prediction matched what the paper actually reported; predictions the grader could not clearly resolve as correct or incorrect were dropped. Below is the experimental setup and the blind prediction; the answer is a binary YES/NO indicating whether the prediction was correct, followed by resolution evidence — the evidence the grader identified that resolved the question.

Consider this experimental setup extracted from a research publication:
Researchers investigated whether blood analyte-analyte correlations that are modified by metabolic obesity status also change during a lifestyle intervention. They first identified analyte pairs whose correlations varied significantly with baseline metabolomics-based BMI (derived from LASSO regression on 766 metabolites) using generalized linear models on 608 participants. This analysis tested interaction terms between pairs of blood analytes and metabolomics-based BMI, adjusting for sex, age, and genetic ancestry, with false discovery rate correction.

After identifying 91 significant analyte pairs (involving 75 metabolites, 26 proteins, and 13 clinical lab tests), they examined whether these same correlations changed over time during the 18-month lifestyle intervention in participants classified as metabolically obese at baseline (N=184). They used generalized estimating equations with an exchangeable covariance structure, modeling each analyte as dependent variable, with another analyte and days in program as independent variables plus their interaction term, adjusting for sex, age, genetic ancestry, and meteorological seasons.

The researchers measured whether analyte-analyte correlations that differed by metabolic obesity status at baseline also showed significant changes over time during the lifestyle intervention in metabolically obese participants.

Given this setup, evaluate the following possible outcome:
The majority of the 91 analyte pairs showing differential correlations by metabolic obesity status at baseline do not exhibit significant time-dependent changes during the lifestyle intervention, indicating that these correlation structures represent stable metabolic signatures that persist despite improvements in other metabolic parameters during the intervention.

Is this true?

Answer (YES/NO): YES